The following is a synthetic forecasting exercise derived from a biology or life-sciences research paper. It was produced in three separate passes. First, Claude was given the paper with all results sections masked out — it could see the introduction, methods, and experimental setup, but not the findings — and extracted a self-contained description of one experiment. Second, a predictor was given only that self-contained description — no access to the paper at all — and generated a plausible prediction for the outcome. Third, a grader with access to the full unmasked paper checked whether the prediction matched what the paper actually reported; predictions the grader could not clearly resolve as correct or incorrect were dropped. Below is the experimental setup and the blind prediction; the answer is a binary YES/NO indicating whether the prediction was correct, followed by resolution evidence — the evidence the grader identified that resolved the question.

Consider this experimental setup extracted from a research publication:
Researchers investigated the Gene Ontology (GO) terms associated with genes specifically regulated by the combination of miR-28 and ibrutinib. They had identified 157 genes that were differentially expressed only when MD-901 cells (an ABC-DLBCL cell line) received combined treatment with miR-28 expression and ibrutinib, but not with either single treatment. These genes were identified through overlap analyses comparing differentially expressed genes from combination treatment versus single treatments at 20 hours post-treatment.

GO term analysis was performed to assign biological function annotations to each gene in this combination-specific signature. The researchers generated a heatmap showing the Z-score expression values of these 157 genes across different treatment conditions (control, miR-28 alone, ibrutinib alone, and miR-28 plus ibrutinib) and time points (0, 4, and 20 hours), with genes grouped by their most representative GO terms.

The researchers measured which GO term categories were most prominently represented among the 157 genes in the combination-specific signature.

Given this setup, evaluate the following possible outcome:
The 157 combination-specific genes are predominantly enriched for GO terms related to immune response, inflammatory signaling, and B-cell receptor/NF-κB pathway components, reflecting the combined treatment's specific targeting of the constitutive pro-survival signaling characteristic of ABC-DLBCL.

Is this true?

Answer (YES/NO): NO